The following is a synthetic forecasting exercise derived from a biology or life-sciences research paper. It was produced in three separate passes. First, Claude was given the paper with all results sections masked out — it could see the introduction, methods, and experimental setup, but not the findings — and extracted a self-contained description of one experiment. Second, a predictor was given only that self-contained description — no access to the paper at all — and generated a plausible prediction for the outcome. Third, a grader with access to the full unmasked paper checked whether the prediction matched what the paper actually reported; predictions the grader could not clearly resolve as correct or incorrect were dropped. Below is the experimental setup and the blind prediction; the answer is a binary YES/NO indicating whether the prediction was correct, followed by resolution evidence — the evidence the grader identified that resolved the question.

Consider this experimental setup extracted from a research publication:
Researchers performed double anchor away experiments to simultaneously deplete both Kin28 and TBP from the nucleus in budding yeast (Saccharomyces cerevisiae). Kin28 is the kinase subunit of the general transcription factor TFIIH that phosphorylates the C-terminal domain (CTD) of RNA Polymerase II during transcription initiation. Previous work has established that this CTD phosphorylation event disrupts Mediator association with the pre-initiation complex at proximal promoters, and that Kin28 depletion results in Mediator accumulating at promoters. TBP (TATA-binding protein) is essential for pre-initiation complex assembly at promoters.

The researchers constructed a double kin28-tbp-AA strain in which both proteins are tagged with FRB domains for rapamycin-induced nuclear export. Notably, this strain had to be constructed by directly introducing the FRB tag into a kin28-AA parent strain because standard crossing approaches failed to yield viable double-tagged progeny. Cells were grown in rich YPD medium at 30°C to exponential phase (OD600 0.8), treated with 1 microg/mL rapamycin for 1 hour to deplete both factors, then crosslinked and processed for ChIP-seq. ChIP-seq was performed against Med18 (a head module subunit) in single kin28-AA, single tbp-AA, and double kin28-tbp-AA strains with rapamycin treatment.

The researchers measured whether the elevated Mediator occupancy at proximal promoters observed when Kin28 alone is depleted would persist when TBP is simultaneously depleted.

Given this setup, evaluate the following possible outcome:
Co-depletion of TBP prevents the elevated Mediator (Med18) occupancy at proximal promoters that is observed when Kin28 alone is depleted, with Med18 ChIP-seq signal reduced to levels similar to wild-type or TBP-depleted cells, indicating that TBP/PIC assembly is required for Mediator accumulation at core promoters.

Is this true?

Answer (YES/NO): YES